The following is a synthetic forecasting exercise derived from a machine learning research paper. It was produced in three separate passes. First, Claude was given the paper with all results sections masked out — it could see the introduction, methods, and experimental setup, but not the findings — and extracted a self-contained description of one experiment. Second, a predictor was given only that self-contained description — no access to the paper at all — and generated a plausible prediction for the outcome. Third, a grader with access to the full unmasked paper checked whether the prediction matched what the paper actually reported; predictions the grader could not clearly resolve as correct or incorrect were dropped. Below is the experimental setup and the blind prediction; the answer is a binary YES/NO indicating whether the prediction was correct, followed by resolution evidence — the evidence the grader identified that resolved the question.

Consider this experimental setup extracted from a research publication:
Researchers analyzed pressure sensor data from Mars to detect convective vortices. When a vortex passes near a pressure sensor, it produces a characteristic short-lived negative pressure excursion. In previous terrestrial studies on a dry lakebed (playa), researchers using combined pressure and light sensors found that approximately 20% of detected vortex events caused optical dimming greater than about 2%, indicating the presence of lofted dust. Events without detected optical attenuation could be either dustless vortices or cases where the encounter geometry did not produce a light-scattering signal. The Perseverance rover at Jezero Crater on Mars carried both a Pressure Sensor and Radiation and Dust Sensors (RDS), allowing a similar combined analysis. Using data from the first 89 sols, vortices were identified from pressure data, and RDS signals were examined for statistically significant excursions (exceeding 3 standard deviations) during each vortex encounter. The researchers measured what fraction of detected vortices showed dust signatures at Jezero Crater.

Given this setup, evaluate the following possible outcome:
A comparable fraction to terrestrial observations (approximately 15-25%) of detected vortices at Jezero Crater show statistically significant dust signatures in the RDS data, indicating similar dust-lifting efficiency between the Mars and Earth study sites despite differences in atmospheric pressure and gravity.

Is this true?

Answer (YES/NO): YES